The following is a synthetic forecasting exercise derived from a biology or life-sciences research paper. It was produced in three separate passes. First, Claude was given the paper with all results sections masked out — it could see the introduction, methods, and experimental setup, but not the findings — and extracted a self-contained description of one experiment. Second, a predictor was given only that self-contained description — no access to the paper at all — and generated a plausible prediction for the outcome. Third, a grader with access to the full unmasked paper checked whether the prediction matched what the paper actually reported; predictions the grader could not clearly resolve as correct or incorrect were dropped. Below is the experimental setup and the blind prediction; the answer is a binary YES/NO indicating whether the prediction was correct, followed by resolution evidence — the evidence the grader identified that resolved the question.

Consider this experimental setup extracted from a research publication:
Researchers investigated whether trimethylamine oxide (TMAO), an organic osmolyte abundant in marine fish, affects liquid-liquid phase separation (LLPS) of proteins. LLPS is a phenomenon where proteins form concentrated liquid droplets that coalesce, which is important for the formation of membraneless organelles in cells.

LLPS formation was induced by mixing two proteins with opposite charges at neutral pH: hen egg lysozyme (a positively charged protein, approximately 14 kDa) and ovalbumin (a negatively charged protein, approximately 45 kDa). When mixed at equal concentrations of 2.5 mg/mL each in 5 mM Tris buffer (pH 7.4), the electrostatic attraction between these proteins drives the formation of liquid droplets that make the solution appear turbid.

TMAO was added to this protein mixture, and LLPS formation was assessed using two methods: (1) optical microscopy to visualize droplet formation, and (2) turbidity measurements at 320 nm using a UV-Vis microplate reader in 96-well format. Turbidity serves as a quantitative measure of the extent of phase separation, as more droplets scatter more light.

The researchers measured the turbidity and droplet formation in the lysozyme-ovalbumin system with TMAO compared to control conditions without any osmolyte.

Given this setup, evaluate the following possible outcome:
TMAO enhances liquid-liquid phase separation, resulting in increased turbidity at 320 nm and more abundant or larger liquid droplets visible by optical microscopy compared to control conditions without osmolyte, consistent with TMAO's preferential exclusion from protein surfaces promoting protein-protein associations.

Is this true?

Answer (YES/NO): YES